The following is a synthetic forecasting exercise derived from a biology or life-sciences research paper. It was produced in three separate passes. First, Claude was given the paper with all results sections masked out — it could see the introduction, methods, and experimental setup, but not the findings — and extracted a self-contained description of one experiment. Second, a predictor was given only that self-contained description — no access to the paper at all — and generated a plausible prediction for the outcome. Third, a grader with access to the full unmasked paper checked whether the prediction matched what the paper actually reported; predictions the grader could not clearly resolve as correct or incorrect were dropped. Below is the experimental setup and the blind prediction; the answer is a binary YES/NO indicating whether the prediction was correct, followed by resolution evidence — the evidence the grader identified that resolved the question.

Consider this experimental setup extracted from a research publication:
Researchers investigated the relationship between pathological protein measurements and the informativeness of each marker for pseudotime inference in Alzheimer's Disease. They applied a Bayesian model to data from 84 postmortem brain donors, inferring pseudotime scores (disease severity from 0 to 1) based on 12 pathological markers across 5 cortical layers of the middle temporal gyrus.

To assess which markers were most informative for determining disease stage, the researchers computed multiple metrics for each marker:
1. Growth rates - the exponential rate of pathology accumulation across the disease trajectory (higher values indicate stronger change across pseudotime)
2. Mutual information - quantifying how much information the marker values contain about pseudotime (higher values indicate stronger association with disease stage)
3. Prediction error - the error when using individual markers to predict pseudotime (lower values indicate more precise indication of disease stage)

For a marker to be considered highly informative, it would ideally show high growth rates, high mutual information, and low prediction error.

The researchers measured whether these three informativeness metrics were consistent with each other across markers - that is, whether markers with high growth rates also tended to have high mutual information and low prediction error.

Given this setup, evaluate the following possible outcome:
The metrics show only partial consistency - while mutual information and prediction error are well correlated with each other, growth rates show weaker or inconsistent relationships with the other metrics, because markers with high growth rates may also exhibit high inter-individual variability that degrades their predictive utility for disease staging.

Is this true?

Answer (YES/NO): NO